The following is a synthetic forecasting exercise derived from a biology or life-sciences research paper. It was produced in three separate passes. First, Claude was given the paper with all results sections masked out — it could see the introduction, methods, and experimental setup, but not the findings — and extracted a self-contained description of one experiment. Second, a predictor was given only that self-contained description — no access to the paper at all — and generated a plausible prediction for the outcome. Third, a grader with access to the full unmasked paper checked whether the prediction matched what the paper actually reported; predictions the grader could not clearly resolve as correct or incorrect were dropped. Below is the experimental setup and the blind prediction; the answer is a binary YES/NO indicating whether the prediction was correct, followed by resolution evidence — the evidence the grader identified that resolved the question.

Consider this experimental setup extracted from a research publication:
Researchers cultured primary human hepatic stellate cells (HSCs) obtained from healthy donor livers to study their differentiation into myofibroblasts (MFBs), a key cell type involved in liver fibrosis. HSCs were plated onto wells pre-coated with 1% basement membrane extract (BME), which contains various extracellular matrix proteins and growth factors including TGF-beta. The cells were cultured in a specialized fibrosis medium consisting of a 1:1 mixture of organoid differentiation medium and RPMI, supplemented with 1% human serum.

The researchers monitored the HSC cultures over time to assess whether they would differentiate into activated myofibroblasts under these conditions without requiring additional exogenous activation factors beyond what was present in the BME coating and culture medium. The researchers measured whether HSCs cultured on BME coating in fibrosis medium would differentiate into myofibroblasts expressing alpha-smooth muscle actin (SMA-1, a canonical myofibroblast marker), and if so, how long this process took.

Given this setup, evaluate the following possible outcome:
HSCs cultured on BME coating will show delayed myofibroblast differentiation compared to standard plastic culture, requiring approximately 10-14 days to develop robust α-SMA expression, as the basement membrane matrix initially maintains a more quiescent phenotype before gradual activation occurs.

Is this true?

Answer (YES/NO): NO